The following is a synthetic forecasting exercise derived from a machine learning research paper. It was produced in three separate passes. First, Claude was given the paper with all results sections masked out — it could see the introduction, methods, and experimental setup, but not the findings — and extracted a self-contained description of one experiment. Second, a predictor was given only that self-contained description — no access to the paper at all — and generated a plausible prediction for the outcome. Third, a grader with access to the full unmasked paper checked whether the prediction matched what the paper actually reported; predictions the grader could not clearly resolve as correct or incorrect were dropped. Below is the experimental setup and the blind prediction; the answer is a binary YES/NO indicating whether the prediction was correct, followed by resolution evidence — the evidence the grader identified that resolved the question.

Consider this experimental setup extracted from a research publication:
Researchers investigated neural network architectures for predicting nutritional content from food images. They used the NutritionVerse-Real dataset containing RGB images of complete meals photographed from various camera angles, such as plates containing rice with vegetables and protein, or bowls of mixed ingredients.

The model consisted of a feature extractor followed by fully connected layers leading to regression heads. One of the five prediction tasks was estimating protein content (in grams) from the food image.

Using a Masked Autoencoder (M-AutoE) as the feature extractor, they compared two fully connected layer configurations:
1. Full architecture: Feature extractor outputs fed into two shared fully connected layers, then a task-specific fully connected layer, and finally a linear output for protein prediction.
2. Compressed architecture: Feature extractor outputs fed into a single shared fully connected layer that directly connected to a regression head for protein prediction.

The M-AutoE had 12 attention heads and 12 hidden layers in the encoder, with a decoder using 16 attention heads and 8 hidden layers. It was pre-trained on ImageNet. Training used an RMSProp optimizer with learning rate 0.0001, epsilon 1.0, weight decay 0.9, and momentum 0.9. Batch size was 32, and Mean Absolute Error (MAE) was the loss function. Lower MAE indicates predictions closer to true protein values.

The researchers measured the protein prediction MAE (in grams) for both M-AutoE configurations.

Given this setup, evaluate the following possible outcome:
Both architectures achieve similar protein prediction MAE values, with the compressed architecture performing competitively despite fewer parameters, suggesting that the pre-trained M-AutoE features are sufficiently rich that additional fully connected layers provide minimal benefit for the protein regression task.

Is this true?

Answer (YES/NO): NO